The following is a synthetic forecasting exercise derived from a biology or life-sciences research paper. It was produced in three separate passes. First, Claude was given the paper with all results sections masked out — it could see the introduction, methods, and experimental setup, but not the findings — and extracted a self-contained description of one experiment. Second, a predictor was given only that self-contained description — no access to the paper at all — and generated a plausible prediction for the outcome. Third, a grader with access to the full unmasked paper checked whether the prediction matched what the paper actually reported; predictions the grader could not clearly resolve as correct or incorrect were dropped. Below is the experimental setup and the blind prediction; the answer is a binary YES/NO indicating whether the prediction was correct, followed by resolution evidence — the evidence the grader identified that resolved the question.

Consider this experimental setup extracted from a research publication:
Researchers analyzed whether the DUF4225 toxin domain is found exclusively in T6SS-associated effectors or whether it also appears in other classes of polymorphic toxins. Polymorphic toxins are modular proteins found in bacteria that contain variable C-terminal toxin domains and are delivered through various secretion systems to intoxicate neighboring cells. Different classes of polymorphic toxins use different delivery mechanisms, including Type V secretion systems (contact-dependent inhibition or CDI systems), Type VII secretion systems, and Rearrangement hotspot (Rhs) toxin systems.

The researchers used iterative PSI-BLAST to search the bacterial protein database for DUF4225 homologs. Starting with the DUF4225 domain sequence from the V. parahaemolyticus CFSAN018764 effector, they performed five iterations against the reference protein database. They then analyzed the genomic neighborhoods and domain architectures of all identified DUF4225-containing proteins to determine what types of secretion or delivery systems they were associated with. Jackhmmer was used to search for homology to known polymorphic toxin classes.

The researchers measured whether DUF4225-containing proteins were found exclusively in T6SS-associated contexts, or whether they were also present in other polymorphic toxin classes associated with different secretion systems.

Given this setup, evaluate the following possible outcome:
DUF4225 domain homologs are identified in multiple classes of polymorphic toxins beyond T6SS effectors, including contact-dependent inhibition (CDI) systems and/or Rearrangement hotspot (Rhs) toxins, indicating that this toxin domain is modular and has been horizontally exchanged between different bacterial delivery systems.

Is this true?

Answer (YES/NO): YES